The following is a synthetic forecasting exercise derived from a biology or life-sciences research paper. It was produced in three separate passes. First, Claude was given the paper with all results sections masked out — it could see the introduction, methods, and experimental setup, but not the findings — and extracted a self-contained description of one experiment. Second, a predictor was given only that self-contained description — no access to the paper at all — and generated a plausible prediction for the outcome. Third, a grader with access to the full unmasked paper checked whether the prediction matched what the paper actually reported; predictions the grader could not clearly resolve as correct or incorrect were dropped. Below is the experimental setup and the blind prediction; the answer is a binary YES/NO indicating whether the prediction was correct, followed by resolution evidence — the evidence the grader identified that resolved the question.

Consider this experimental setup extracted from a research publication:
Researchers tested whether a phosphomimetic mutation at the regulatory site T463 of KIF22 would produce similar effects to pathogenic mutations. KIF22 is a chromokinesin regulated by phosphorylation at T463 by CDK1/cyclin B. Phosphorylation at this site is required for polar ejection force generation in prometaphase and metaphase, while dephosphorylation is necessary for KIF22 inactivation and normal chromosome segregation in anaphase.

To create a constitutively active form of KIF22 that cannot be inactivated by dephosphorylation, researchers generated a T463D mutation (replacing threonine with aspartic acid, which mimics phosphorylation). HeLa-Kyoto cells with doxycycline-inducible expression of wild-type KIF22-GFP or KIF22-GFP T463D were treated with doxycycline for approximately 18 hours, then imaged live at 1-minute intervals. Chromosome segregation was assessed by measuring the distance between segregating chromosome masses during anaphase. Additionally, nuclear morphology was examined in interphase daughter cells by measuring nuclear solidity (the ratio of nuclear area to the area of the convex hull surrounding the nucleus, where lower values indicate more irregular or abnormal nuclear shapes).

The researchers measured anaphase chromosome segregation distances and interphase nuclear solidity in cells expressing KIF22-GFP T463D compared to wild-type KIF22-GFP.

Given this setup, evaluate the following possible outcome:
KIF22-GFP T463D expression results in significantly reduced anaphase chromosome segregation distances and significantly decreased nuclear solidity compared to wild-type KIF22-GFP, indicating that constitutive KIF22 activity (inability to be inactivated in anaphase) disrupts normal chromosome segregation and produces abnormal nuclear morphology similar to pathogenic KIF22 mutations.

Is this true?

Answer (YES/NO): YES